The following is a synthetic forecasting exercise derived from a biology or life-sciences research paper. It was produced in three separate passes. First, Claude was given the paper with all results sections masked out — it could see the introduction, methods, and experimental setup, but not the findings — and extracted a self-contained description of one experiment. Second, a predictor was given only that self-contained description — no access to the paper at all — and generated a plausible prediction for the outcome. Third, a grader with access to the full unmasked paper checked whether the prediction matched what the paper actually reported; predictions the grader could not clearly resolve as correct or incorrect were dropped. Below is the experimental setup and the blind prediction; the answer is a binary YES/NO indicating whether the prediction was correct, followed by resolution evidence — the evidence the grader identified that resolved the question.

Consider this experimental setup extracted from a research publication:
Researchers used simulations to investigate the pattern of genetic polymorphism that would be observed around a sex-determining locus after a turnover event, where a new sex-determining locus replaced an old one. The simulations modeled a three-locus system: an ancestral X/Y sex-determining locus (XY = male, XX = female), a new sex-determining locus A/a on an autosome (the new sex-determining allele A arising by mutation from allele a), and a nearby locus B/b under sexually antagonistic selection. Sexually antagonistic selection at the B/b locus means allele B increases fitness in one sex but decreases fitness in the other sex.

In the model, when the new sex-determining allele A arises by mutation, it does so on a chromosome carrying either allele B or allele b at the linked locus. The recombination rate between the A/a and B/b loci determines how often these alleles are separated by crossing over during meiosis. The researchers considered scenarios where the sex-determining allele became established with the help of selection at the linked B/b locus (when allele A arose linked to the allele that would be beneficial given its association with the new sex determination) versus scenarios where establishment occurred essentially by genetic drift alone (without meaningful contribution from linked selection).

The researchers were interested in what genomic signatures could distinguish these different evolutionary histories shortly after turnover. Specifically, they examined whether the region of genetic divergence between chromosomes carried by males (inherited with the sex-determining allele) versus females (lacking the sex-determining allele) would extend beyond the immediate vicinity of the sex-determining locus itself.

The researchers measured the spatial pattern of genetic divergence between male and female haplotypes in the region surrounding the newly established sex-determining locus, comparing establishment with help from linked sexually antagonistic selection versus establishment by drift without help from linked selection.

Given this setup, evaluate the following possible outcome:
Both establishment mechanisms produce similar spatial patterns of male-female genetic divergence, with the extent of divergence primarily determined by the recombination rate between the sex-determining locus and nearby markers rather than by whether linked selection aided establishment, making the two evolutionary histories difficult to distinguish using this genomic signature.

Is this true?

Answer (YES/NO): NO